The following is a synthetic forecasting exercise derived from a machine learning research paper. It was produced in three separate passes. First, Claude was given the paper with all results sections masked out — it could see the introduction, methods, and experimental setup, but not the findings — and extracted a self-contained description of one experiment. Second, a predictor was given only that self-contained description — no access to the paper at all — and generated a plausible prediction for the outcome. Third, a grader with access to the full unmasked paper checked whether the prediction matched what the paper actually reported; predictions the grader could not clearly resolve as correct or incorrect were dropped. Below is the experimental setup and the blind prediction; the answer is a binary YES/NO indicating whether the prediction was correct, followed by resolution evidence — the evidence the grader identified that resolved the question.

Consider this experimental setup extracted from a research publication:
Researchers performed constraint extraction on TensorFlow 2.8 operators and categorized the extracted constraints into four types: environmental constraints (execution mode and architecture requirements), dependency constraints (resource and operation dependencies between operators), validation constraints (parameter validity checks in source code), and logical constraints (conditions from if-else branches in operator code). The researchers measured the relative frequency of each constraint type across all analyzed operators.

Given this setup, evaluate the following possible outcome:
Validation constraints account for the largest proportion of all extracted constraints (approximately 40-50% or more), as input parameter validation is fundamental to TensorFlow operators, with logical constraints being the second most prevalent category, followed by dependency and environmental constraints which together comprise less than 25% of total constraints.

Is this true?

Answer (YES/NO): YES